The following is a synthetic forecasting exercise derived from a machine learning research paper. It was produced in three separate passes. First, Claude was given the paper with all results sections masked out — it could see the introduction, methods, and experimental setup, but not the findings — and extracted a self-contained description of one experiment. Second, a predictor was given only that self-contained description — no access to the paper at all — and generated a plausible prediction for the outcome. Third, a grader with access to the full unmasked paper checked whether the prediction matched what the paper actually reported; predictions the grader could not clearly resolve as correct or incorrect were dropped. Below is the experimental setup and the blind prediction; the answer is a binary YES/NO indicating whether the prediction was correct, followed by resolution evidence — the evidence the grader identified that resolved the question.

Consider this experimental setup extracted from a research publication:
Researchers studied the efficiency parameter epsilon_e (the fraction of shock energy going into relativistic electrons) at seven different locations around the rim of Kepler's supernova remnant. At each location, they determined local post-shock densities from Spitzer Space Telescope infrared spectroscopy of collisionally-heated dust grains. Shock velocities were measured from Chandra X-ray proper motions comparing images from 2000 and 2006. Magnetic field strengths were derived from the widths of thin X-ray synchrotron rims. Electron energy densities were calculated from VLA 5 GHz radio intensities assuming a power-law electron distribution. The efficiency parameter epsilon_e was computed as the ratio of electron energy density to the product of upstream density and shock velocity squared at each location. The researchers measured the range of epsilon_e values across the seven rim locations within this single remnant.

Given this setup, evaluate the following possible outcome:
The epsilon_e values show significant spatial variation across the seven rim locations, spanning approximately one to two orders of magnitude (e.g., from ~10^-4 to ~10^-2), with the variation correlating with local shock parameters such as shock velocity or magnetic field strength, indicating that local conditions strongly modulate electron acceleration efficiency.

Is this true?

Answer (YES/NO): NO